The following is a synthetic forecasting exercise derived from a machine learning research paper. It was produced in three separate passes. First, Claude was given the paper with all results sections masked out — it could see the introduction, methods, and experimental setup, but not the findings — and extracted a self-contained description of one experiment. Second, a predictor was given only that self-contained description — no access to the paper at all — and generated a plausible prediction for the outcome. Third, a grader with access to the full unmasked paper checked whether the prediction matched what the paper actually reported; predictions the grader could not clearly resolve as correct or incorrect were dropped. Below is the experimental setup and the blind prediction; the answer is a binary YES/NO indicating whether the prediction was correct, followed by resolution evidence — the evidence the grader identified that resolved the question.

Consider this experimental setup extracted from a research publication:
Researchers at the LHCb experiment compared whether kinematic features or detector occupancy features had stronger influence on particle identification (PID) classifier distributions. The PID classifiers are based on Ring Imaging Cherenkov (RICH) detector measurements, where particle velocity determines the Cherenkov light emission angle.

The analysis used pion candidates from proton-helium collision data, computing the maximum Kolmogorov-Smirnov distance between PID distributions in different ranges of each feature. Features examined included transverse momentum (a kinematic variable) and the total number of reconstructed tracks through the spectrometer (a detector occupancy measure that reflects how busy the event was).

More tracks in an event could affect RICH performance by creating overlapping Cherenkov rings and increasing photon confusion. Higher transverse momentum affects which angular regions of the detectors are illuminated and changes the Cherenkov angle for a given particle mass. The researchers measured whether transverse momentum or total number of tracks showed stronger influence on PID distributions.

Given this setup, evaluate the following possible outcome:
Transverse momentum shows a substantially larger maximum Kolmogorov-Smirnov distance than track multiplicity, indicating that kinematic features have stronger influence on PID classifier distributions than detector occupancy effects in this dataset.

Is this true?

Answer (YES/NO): YES